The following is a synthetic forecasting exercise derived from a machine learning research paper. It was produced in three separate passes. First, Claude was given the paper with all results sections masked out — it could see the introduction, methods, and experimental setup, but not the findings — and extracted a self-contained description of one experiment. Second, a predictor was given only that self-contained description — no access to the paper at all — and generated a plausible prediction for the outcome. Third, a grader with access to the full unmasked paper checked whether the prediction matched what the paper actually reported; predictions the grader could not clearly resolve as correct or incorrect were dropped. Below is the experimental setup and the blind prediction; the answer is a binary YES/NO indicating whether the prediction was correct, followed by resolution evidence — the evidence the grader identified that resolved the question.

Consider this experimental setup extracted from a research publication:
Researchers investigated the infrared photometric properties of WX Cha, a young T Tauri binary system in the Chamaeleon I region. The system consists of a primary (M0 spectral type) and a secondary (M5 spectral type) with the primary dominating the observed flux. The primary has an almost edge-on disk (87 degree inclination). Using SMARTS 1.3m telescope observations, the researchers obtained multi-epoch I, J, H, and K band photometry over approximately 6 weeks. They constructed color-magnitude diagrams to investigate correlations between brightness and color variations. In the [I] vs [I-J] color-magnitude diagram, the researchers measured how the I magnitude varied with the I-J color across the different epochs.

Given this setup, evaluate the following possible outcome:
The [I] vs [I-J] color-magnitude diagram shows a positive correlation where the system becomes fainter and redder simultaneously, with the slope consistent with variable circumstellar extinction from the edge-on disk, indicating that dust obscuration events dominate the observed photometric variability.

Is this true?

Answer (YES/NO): NO